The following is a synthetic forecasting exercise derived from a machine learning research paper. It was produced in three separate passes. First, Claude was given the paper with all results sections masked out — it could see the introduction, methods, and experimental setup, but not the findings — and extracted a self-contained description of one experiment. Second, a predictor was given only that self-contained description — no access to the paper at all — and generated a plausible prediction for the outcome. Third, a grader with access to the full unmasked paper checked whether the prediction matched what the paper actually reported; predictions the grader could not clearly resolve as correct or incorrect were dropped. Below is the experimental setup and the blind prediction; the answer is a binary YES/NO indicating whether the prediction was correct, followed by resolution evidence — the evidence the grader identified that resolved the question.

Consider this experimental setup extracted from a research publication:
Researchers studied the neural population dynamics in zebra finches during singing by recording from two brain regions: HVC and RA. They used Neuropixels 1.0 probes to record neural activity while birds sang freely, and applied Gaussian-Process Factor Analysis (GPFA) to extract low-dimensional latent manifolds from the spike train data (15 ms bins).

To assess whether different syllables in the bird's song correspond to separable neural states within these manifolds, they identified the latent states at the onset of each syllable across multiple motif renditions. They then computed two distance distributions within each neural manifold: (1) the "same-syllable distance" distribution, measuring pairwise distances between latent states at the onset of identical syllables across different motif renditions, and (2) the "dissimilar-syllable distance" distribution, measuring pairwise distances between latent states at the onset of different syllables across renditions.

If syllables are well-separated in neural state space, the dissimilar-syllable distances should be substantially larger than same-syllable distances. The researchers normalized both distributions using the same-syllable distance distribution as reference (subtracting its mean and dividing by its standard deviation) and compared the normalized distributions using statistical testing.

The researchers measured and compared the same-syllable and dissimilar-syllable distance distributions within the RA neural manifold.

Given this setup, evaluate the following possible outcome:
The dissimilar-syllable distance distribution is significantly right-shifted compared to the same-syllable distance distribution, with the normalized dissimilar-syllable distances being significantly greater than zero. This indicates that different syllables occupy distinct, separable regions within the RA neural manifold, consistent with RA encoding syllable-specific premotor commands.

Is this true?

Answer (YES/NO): YES